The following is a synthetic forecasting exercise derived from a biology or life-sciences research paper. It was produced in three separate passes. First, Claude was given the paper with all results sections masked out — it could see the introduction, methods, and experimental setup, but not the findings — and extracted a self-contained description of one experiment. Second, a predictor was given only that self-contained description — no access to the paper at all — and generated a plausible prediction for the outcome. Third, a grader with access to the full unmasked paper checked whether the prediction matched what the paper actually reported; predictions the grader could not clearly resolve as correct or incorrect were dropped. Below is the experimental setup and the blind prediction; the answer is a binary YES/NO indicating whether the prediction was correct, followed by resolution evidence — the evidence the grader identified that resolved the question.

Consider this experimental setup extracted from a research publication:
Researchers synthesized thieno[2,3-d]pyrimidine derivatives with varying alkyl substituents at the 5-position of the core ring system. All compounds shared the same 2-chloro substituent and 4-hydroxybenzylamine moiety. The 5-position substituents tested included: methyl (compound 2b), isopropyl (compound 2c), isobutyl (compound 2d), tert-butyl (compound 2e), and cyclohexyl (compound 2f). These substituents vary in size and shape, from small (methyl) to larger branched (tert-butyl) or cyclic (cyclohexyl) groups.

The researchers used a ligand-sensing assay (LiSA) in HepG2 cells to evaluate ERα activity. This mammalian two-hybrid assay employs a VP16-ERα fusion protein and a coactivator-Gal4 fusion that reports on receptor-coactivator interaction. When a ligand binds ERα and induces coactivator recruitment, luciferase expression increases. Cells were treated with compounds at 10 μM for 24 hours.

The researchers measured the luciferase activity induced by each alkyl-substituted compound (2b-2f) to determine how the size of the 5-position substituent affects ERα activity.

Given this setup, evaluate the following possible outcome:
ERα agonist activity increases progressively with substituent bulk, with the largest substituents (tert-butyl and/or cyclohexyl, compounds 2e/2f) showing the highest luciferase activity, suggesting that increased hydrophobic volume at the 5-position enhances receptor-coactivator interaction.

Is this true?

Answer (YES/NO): NO